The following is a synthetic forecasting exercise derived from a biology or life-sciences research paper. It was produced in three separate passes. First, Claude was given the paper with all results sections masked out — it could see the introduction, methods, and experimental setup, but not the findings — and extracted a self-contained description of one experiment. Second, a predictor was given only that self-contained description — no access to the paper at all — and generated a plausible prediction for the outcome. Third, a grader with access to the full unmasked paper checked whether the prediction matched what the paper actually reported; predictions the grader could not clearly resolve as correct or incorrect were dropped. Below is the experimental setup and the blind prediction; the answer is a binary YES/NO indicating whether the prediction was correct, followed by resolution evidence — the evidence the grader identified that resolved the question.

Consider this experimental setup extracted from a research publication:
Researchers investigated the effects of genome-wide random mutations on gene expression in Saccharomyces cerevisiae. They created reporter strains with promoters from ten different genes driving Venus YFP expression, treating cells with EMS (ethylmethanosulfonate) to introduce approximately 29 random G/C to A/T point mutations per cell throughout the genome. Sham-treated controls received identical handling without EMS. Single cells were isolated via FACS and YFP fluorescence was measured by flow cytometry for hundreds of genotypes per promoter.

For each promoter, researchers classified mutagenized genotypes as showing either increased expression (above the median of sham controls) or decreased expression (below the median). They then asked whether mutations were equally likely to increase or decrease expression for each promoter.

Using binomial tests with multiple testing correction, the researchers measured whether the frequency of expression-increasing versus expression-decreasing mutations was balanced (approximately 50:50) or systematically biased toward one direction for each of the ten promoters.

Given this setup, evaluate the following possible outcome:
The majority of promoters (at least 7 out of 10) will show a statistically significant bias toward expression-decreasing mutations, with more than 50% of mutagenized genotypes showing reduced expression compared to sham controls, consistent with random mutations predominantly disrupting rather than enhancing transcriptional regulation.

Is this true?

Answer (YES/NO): NO